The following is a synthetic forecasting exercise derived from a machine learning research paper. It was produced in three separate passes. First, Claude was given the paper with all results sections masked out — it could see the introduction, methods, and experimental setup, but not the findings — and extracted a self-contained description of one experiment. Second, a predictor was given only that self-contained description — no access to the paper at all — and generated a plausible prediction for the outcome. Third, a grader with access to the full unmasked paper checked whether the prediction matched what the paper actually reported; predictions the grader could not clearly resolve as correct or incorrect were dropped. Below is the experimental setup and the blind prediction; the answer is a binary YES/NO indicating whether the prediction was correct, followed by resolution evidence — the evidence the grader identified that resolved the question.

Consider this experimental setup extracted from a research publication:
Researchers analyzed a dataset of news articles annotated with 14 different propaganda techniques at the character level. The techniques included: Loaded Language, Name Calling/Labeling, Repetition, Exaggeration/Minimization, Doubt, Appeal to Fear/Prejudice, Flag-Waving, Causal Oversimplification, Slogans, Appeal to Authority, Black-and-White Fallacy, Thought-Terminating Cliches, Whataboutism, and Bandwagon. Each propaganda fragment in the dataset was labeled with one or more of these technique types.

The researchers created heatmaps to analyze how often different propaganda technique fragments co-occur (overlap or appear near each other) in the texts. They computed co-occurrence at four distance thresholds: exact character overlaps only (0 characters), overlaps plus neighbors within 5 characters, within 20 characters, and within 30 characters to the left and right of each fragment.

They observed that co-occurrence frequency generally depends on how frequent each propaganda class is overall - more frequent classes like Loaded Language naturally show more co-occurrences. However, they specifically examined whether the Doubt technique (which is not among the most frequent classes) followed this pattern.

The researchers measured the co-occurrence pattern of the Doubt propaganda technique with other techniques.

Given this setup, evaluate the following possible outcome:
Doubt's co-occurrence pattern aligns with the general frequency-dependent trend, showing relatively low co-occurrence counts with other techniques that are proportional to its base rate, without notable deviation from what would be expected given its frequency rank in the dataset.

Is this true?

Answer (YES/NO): NO